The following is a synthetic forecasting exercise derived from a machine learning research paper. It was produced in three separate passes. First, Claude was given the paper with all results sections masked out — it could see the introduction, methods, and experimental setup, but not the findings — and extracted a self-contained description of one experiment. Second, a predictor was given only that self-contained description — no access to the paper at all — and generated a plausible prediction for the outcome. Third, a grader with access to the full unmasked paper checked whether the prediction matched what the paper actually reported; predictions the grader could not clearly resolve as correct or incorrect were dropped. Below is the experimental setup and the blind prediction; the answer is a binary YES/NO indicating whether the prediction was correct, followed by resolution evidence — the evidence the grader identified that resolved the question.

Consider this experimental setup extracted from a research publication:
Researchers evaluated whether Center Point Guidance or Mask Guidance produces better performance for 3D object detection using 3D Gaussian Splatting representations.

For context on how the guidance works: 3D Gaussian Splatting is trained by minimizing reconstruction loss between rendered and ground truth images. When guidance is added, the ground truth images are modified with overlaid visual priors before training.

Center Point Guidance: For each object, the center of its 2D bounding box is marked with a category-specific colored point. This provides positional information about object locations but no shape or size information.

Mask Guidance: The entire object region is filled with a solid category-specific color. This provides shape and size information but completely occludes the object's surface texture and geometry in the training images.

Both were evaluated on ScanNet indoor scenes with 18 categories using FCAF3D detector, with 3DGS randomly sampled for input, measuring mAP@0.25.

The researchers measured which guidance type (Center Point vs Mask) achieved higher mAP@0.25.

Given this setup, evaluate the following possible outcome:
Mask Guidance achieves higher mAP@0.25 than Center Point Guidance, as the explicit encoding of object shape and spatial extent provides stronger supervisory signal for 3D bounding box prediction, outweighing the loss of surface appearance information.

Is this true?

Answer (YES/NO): YES